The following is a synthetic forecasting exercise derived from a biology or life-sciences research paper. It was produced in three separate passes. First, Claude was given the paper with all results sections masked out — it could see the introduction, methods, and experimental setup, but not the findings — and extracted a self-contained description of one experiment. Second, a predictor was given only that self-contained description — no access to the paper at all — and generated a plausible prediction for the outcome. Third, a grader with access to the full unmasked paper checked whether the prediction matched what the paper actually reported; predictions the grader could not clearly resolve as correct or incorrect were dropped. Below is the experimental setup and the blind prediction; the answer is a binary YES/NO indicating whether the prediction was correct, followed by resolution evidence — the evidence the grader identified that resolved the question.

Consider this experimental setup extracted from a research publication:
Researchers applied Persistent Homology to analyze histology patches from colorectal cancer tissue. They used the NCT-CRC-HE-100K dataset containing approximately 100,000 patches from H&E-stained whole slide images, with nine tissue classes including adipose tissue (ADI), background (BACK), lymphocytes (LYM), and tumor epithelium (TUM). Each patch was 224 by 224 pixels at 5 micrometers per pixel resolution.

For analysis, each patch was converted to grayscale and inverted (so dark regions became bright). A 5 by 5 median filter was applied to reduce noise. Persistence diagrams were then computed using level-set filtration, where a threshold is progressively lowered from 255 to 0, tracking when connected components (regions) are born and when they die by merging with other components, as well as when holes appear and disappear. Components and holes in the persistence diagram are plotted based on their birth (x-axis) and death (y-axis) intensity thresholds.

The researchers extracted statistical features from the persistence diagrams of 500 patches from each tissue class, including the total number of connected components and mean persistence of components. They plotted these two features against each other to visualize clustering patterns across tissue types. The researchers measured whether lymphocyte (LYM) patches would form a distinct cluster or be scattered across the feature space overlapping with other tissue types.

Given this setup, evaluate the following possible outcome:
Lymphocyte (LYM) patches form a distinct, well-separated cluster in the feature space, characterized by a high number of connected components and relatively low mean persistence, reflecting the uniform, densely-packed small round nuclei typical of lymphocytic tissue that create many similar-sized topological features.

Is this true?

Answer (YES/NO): NO